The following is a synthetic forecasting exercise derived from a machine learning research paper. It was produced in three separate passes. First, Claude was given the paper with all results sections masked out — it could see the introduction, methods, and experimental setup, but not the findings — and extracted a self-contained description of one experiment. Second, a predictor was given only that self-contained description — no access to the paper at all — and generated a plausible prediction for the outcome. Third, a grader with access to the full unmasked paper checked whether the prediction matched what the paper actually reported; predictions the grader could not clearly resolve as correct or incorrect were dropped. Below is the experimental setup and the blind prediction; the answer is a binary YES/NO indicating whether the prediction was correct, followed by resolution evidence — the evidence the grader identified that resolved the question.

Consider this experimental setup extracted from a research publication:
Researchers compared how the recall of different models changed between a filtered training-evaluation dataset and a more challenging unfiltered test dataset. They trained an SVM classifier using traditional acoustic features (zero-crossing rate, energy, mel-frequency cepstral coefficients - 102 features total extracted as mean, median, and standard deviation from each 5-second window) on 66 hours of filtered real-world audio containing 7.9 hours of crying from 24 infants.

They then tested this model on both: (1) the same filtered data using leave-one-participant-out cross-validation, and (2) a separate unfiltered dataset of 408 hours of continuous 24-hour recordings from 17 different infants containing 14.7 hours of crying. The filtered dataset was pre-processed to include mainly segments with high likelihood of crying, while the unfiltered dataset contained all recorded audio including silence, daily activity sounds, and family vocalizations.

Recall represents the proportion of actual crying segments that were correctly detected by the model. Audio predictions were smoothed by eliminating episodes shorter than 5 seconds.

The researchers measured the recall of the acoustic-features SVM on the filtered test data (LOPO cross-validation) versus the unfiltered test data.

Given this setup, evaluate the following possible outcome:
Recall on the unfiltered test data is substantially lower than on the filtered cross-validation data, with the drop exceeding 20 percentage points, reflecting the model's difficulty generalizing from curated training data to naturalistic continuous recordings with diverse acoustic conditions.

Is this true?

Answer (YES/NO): YES